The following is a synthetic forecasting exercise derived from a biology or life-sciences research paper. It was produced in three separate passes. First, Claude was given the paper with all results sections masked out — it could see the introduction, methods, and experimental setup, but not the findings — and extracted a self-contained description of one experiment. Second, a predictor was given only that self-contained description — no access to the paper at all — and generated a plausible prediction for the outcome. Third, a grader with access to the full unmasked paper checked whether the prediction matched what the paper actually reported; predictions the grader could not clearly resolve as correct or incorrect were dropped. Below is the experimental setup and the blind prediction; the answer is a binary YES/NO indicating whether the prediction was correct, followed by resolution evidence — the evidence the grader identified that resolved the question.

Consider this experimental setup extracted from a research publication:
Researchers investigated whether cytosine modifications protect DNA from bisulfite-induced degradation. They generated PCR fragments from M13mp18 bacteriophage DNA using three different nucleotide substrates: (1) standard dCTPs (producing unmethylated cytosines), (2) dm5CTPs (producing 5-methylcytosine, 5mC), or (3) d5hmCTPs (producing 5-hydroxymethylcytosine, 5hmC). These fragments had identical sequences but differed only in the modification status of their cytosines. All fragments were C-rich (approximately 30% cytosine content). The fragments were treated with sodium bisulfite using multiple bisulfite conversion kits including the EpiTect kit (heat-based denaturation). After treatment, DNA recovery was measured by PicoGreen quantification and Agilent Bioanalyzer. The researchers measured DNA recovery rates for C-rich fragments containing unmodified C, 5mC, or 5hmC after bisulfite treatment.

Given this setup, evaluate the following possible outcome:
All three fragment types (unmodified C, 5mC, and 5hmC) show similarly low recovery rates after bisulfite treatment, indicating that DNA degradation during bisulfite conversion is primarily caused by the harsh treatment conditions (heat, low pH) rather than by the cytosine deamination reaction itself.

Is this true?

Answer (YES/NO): NO